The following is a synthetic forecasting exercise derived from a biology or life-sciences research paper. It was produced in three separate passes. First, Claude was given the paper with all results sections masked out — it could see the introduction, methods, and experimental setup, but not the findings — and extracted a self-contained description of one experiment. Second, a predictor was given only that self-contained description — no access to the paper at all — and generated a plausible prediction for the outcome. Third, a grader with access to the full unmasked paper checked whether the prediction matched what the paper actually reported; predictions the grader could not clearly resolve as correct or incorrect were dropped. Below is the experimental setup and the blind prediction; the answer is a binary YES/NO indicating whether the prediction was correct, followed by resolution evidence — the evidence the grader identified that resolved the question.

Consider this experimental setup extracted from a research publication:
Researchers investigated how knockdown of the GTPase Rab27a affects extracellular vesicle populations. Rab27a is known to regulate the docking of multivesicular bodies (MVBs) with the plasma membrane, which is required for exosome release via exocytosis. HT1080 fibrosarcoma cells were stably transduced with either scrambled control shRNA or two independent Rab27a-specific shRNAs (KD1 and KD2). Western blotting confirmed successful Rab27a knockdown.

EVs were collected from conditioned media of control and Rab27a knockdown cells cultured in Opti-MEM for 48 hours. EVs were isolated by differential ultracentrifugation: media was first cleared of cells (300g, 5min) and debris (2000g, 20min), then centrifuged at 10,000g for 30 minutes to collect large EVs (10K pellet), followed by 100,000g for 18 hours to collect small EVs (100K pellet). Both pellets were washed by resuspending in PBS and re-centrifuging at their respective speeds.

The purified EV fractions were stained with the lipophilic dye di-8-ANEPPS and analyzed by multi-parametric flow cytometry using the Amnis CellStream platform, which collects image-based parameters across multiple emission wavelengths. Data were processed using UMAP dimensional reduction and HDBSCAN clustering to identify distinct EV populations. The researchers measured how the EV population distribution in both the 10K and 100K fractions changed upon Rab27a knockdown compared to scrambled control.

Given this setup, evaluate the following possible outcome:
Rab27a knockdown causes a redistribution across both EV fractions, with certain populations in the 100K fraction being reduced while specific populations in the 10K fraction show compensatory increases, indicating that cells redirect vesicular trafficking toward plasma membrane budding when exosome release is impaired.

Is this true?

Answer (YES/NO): NO